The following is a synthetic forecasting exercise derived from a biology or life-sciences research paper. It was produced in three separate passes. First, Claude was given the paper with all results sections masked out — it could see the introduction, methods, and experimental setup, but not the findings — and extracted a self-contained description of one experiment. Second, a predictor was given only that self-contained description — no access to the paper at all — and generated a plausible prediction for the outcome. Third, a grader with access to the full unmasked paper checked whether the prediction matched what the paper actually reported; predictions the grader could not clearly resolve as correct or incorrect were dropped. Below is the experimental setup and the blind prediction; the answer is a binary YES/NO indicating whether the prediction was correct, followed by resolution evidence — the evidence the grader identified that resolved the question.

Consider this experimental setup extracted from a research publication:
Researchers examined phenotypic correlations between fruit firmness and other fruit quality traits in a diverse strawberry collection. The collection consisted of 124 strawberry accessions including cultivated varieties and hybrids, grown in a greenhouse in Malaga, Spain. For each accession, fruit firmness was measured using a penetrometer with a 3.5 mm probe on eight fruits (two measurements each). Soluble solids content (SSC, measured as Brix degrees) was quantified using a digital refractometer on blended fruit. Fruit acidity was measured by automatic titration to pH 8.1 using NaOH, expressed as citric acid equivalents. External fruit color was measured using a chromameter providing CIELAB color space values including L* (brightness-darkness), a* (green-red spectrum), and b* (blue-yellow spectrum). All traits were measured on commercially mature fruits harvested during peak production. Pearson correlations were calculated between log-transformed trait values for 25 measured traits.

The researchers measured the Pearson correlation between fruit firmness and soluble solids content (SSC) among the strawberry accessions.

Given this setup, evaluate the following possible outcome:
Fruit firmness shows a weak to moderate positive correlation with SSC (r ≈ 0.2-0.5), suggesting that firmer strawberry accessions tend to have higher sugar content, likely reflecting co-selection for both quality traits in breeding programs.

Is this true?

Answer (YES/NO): NO